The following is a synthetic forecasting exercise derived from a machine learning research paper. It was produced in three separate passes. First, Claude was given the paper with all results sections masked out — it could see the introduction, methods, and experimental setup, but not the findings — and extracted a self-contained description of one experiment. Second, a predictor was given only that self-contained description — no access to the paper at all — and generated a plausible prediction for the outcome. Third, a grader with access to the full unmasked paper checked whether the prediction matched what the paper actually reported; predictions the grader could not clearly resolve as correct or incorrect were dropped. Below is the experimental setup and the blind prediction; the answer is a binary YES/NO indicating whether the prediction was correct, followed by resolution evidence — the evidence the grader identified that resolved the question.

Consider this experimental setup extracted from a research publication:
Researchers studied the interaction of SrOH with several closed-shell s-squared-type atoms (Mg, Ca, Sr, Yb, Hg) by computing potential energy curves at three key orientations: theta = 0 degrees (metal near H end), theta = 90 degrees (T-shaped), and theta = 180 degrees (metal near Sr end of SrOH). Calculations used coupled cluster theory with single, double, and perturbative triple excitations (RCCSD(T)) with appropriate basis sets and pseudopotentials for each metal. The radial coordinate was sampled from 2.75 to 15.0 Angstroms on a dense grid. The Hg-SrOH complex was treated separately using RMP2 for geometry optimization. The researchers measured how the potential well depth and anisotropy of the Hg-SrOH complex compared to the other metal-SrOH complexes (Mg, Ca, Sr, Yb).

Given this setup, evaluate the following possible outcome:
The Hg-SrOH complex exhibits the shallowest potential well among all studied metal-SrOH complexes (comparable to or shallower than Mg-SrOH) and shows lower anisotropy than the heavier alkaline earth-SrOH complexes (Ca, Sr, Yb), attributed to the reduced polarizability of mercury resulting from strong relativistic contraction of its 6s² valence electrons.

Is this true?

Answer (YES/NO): NO